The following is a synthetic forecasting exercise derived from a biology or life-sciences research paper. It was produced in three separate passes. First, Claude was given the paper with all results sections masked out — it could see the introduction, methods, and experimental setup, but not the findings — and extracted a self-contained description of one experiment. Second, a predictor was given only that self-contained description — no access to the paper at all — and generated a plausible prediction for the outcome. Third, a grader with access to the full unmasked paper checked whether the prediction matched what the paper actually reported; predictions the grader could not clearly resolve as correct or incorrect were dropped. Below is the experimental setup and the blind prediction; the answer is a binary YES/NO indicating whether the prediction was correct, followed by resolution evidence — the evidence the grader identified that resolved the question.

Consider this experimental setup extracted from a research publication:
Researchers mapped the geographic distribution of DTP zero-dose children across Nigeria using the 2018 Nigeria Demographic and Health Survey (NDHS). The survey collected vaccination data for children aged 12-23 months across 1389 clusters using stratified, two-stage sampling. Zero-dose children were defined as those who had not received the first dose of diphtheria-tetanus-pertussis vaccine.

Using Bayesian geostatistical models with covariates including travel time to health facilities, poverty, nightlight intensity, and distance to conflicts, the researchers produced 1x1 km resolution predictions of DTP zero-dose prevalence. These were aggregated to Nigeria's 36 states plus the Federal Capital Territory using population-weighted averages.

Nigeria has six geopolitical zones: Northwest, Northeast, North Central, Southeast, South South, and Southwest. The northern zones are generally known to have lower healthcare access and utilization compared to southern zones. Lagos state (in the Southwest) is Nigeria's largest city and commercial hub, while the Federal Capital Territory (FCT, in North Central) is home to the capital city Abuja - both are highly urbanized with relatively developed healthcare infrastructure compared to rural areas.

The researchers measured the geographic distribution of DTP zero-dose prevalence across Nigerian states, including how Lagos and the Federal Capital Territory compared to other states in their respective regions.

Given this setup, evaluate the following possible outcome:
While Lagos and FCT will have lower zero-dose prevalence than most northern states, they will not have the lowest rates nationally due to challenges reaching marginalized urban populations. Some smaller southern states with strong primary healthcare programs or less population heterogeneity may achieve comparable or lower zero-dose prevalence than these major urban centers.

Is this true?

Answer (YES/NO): NO